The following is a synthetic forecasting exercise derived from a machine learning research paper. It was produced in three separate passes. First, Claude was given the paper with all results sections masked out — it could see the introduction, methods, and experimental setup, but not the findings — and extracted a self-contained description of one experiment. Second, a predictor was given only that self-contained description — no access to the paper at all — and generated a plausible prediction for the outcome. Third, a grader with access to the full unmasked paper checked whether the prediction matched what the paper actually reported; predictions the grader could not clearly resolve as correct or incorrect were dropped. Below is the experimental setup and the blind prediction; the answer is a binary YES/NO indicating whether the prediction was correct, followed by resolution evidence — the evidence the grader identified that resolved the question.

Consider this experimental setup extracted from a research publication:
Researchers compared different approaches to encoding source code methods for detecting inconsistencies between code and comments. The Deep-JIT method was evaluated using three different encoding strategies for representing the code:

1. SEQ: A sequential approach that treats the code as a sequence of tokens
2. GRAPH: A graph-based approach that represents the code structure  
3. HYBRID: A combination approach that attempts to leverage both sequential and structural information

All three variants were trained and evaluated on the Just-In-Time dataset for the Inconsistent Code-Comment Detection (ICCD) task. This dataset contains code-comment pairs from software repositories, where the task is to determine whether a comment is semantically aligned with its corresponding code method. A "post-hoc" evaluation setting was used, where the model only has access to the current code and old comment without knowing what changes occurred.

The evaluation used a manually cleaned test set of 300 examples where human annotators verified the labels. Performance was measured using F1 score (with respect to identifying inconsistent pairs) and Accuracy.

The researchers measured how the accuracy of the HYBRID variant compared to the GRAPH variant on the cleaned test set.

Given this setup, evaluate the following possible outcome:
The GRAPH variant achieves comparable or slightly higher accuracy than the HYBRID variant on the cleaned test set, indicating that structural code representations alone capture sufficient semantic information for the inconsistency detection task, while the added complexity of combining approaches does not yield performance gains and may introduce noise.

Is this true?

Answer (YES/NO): NO